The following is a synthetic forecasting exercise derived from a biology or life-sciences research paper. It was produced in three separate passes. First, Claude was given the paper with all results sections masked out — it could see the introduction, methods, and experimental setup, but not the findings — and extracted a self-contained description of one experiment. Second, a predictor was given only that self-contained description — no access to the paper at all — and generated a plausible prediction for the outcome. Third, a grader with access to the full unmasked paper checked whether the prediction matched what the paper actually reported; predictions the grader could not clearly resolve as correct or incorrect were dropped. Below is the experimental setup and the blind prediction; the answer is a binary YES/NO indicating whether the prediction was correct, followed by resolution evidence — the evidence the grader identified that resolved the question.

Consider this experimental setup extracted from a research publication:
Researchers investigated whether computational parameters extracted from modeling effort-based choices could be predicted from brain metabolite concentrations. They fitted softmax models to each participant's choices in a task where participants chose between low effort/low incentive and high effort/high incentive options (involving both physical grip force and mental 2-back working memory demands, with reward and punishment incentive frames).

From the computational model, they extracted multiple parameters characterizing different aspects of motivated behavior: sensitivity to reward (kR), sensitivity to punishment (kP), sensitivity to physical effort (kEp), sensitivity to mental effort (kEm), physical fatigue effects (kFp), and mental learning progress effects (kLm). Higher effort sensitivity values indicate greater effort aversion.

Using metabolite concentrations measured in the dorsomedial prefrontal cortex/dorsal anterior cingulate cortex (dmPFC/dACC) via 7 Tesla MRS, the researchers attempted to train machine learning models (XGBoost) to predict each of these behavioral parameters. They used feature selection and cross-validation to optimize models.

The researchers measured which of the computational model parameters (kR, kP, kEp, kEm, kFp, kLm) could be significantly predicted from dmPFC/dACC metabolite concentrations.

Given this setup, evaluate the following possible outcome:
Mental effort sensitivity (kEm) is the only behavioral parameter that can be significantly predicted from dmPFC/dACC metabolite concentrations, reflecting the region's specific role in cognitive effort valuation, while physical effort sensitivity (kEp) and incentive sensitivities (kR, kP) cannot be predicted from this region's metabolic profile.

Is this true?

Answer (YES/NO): YES